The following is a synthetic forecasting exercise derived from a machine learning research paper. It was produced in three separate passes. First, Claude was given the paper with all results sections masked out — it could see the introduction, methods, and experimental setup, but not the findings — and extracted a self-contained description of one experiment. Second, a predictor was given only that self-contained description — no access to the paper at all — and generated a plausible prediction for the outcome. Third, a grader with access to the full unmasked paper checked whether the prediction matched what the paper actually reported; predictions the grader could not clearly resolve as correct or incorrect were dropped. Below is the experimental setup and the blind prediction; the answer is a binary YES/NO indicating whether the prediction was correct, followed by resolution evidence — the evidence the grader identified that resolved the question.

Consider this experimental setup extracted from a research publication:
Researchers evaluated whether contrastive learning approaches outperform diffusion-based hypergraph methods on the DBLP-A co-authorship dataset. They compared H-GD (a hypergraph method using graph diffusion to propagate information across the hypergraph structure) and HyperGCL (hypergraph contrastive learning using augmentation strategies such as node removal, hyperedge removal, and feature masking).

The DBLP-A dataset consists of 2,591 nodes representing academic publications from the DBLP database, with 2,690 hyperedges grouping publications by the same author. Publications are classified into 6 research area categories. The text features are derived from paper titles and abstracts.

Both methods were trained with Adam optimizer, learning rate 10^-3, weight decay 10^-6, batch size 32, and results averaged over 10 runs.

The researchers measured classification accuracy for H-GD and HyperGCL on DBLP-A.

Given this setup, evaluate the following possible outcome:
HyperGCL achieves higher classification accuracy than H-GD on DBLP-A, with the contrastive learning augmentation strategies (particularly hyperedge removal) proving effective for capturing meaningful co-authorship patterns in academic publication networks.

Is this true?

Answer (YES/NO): NO